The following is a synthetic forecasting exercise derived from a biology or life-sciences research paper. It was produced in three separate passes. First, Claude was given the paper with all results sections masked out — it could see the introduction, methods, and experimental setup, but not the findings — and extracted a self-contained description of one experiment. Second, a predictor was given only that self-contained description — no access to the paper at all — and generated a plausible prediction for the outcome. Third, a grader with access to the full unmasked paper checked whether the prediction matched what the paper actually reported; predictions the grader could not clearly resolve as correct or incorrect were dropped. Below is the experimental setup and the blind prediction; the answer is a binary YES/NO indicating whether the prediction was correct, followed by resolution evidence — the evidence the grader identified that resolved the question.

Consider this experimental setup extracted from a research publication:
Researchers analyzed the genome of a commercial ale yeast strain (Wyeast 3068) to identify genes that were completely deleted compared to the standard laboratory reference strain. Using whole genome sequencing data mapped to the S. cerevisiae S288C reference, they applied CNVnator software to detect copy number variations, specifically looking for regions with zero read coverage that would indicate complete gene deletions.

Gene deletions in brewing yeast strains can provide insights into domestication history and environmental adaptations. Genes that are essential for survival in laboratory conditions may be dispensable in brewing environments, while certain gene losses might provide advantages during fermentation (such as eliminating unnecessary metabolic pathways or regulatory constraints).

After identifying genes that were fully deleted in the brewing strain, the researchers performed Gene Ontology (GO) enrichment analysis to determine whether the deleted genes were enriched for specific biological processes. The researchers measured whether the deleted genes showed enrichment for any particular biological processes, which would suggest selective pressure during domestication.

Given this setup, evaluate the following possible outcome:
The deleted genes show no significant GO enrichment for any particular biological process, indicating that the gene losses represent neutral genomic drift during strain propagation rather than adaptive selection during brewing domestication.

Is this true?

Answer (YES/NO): NO